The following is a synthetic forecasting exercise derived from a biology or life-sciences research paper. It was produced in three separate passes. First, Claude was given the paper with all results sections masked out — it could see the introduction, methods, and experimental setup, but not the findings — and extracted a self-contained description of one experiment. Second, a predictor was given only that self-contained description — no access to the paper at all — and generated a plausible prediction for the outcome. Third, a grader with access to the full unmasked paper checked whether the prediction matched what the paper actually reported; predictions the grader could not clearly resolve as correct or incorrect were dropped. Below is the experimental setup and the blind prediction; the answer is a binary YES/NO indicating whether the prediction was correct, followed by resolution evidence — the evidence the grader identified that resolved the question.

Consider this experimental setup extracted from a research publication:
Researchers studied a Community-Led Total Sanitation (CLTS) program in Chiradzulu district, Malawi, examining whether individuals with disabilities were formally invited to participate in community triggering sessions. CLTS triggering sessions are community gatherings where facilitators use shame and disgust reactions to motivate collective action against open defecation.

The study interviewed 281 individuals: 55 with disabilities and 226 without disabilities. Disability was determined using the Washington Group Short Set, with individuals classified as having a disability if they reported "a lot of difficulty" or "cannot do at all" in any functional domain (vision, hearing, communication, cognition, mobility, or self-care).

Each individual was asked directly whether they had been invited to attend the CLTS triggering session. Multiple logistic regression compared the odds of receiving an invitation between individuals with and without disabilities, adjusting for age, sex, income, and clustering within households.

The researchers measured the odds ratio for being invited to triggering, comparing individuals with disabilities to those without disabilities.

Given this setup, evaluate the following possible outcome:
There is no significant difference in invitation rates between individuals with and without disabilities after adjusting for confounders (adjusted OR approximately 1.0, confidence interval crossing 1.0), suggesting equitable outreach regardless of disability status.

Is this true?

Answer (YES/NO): YES